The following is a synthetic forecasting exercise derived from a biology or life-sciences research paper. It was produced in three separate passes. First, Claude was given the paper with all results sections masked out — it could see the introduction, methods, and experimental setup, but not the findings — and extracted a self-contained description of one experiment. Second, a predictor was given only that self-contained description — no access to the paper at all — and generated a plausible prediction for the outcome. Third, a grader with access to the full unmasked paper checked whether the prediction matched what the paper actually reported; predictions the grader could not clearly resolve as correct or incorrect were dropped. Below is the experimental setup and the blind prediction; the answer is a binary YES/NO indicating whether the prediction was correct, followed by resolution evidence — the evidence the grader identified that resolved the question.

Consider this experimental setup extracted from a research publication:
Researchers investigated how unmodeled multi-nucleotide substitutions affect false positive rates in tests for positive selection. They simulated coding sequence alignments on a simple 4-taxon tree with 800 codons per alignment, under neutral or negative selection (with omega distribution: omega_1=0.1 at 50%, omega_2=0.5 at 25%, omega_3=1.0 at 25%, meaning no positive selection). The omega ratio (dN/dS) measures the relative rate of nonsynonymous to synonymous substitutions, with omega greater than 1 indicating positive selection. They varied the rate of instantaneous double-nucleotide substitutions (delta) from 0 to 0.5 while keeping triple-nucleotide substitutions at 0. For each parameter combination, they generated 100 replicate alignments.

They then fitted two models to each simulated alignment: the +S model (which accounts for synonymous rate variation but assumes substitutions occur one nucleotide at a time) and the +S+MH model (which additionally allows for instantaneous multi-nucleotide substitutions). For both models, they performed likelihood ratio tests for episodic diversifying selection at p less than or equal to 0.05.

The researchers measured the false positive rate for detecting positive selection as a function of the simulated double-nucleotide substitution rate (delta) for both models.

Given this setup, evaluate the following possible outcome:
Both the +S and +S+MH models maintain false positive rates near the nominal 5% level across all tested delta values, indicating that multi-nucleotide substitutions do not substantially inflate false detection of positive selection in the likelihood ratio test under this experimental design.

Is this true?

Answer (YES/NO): NO